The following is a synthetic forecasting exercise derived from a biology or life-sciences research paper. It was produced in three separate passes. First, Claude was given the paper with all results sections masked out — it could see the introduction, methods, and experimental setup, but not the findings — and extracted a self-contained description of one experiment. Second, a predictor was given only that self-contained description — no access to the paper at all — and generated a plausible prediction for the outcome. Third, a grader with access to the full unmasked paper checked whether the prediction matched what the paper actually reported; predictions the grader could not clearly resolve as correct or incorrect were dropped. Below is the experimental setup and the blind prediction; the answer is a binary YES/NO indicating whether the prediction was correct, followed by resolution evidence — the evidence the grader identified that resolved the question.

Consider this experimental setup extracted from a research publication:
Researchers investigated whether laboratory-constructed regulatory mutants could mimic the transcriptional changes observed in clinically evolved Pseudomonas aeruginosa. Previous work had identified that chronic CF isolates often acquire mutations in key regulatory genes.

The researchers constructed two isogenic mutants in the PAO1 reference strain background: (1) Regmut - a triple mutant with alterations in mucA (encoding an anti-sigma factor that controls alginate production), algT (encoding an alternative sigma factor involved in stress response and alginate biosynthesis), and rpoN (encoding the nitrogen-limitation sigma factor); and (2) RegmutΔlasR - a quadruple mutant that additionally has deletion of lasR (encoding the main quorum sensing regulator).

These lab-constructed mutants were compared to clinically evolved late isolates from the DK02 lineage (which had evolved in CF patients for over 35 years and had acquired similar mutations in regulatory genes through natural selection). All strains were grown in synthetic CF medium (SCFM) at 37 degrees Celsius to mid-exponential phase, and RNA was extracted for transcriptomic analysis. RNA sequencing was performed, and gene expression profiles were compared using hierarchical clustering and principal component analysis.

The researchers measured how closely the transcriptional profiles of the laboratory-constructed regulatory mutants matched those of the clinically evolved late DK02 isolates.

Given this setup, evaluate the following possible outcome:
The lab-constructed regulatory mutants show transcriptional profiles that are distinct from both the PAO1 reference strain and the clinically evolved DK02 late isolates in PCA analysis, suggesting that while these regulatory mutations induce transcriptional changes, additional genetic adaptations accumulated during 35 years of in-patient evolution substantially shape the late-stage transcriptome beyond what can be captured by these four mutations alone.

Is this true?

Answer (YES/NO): NO